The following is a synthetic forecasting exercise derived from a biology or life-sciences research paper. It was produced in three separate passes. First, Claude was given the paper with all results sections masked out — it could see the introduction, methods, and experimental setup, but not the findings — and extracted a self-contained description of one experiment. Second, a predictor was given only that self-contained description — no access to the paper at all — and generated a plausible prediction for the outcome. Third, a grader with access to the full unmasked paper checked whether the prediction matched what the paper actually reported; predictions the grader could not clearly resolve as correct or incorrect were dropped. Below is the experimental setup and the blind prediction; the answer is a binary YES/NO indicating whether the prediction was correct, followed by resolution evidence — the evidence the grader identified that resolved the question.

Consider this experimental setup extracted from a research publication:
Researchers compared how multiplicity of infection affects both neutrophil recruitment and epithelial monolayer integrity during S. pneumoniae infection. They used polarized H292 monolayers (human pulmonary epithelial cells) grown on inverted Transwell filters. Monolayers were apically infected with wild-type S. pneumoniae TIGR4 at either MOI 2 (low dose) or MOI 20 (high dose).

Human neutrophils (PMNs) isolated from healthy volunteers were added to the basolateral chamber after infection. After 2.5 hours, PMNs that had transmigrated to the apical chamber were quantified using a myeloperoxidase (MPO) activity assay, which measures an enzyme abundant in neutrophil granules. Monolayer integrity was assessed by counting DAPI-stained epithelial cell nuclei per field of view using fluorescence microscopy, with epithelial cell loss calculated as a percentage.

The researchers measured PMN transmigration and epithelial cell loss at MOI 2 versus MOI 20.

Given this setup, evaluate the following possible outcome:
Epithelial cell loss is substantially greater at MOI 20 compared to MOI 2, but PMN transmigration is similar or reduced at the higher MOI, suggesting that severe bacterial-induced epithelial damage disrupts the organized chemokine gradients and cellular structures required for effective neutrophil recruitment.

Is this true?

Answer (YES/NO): NO